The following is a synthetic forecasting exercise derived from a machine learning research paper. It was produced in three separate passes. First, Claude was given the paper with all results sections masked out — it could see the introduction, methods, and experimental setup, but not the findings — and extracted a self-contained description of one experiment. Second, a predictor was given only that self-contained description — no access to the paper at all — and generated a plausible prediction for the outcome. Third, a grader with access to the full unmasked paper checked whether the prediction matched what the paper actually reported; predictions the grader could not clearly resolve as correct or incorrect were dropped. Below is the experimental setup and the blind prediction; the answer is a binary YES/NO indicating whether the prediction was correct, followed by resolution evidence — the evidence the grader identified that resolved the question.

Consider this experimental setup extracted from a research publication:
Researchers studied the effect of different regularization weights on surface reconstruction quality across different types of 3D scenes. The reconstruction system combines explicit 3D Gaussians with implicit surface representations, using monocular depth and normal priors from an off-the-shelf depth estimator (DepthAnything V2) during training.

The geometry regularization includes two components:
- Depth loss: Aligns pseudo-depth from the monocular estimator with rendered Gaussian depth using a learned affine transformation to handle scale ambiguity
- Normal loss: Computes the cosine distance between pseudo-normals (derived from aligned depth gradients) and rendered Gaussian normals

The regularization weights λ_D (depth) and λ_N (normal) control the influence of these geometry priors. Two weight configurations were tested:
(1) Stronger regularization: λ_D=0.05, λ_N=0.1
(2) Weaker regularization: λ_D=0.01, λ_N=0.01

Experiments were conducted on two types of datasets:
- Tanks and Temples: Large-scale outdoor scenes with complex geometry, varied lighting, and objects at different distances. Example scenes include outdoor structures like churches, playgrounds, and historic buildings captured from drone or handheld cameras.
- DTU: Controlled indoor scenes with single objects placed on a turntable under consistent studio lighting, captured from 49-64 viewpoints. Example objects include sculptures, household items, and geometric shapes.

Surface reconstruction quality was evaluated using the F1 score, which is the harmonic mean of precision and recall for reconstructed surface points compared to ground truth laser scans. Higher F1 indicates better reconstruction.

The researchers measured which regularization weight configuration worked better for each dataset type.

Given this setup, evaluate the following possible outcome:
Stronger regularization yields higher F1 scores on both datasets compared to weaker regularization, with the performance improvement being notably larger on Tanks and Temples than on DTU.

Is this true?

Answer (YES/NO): NO